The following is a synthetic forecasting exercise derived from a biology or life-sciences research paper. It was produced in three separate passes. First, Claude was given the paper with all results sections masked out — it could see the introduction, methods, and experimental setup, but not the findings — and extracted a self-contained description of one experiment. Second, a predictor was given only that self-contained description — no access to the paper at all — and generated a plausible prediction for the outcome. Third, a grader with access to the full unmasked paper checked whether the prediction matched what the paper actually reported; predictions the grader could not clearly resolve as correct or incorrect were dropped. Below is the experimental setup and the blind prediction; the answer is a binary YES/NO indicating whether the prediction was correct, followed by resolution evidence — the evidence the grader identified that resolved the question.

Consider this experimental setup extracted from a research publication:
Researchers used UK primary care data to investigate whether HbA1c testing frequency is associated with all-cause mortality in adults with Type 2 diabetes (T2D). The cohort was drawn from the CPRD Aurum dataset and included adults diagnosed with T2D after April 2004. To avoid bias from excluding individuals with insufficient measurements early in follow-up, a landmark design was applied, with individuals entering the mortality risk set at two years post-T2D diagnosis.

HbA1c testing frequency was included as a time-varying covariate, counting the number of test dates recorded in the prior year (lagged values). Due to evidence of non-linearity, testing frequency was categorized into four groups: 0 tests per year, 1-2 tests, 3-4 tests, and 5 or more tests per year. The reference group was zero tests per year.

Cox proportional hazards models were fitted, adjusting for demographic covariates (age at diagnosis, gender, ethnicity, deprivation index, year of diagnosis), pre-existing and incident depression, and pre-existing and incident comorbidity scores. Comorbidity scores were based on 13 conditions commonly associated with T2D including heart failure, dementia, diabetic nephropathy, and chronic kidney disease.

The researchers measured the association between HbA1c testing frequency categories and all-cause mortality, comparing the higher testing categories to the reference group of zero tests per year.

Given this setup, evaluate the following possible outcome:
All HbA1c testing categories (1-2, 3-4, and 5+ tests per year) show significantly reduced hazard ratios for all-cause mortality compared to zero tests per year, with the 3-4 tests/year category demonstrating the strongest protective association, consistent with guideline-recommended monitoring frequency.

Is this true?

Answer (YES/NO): NO